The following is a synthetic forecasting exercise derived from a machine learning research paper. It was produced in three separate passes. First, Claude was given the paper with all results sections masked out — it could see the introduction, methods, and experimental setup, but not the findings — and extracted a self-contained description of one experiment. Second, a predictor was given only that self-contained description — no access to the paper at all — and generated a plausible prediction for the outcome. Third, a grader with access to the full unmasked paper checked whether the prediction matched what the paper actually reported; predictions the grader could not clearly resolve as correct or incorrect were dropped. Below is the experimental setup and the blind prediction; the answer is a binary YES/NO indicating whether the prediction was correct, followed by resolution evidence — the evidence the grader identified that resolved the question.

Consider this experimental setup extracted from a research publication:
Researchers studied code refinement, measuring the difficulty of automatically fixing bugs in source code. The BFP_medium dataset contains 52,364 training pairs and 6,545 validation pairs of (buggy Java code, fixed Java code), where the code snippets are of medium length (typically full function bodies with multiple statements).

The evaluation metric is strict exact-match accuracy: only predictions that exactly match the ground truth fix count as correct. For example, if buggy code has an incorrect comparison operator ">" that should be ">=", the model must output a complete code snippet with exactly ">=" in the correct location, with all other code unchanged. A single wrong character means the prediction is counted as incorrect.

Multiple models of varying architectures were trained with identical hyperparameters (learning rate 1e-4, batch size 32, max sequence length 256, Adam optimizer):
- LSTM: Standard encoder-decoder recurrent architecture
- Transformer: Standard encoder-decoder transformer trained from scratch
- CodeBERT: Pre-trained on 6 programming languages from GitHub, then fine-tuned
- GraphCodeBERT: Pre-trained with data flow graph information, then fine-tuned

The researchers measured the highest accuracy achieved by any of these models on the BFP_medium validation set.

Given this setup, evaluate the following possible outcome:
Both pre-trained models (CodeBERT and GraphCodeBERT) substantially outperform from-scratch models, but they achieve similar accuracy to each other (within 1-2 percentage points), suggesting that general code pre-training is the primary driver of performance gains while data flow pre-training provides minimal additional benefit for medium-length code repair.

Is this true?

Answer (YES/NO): NO